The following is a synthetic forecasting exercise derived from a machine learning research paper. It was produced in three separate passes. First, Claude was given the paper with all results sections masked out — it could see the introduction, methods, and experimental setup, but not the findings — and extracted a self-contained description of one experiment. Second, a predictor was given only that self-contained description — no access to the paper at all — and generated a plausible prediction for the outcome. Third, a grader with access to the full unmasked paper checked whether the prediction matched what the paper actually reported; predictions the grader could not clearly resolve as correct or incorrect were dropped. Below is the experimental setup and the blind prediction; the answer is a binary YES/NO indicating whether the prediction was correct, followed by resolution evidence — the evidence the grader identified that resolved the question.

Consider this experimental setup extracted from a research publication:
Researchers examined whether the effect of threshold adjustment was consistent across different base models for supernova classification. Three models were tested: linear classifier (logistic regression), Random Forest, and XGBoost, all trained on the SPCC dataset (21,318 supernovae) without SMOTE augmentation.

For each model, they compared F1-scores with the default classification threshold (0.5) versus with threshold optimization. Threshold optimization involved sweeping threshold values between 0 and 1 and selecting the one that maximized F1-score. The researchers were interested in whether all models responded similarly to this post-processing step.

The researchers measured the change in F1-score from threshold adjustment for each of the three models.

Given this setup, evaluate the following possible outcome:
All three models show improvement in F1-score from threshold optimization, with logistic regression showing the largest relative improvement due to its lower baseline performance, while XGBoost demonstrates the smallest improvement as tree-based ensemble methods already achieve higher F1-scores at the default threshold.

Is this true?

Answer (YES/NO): NO